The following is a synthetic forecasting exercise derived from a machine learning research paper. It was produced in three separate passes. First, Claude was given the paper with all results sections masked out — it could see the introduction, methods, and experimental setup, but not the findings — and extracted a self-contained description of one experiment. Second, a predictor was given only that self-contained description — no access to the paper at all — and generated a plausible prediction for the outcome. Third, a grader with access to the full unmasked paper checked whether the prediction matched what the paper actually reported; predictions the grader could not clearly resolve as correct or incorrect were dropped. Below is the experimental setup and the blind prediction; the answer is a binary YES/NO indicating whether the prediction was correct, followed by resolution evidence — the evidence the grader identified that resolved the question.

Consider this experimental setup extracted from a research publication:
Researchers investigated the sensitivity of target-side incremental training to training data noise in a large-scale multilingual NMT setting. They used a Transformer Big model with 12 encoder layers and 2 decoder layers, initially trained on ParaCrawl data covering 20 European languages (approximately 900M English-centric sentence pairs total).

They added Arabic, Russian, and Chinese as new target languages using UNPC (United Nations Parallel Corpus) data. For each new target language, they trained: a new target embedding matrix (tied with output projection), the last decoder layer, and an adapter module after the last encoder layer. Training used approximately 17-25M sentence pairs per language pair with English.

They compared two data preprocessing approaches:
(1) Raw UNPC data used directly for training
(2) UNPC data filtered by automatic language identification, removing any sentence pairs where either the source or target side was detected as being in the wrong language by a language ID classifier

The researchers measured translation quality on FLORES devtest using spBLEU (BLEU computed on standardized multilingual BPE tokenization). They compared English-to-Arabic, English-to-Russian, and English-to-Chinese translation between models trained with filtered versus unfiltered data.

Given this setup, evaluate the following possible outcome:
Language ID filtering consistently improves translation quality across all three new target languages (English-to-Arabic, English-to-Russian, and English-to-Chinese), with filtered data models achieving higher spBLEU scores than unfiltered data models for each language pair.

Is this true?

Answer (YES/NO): YES